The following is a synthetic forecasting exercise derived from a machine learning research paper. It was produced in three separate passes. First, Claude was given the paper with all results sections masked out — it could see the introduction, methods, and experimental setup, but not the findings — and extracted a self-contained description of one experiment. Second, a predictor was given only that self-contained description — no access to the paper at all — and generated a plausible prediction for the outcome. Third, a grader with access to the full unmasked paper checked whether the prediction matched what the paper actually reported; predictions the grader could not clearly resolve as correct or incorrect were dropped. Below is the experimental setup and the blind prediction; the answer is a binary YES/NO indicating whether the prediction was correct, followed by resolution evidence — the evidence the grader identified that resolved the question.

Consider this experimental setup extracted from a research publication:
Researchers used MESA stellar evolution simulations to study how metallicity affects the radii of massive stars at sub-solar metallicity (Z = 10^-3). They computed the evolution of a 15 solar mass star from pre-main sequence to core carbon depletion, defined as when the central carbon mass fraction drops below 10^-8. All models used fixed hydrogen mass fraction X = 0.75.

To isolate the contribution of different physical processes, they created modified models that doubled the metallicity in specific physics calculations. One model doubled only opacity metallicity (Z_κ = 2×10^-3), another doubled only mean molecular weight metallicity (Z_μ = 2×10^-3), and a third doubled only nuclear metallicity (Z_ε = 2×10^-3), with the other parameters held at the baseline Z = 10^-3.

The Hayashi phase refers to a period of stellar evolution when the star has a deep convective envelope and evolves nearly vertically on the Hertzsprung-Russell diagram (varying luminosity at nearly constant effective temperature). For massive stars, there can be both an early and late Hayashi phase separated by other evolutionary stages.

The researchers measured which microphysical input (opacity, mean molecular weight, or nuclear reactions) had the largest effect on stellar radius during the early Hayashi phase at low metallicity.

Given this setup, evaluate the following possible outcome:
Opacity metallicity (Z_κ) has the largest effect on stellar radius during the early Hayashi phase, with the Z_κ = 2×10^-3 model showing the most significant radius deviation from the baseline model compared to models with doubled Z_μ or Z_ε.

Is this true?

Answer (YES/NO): NO